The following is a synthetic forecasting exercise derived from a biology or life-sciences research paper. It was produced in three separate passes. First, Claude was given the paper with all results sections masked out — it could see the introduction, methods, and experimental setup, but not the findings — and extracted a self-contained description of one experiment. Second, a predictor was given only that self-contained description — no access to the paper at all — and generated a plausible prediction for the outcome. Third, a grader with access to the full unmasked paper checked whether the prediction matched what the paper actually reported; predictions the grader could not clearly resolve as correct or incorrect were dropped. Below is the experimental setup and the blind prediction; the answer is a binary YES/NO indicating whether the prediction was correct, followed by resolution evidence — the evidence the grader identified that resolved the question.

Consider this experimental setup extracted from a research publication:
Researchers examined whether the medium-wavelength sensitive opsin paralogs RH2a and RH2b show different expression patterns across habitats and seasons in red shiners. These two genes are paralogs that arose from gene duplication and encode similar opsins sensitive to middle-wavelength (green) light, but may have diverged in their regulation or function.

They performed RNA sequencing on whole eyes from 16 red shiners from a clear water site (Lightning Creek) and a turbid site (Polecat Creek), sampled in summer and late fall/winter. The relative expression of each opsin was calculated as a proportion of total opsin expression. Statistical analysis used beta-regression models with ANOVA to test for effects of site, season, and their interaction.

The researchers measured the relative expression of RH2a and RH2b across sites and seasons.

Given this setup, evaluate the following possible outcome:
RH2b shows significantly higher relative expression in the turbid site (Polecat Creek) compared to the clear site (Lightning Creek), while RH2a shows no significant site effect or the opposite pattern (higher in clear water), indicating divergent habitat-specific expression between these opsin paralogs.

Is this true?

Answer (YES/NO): NO